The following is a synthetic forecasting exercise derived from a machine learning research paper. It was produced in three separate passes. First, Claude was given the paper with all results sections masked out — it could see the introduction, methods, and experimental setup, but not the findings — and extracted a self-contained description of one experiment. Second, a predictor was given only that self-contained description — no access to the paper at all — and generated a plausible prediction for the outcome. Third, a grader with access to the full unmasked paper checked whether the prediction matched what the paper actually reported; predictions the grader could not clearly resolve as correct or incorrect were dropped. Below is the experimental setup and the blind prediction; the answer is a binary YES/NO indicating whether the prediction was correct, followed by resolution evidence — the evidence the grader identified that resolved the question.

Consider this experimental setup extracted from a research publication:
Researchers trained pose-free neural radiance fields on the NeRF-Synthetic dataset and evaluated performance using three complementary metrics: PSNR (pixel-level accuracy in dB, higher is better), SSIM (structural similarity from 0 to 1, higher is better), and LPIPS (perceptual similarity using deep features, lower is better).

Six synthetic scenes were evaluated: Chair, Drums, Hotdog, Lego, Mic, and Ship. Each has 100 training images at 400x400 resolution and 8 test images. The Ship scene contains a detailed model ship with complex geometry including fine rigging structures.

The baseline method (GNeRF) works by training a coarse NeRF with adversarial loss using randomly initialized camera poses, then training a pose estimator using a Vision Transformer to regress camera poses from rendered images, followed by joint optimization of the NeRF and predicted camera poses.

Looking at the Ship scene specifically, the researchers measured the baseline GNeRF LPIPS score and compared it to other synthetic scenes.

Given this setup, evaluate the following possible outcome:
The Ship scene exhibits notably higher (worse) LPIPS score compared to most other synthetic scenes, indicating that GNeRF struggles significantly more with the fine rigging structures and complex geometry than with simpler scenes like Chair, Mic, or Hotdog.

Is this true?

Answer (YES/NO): YES